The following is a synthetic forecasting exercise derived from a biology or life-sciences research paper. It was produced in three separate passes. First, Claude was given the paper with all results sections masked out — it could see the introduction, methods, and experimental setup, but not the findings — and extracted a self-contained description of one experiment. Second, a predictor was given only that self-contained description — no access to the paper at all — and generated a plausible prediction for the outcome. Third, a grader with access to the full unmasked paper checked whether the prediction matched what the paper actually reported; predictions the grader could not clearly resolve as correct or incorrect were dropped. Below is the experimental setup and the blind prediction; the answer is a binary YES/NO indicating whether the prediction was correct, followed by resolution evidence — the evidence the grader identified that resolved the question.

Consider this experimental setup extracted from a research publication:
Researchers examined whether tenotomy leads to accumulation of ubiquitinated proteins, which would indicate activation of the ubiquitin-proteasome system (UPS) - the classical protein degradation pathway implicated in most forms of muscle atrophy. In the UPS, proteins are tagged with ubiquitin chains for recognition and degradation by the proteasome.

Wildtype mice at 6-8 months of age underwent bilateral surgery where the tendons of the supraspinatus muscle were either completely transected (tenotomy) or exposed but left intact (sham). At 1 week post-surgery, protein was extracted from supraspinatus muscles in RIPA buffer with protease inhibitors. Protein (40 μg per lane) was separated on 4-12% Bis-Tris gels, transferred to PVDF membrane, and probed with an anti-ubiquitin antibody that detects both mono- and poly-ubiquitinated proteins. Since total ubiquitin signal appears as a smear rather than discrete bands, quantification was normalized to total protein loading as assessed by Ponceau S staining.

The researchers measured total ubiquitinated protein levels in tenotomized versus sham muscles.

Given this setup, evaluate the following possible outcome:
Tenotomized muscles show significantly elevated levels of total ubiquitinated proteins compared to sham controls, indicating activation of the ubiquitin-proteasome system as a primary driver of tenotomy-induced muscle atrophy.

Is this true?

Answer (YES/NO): NO